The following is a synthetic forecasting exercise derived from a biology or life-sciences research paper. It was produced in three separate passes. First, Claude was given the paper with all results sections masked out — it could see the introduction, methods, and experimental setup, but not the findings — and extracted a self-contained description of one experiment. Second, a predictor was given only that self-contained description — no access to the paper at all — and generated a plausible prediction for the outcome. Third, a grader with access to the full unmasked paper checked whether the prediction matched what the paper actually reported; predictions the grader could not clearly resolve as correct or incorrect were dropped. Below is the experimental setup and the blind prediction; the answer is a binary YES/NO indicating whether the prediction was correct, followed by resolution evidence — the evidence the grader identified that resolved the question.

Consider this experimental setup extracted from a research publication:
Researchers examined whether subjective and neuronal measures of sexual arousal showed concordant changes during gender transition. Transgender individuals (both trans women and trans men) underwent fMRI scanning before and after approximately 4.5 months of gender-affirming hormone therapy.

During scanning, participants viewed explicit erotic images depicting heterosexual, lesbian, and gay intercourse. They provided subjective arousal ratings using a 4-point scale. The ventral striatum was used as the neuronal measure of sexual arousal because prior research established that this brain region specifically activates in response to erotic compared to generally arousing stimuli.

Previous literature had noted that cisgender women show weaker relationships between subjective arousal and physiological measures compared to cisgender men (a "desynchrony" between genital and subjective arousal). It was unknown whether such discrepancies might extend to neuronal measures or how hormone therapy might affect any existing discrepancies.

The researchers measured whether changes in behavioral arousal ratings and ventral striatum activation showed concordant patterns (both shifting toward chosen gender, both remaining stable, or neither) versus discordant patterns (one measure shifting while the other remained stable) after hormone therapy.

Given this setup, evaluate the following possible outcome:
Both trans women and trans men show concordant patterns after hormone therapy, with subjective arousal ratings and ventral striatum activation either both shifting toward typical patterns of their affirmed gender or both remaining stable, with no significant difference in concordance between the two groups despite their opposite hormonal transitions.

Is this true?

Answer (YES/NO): NO